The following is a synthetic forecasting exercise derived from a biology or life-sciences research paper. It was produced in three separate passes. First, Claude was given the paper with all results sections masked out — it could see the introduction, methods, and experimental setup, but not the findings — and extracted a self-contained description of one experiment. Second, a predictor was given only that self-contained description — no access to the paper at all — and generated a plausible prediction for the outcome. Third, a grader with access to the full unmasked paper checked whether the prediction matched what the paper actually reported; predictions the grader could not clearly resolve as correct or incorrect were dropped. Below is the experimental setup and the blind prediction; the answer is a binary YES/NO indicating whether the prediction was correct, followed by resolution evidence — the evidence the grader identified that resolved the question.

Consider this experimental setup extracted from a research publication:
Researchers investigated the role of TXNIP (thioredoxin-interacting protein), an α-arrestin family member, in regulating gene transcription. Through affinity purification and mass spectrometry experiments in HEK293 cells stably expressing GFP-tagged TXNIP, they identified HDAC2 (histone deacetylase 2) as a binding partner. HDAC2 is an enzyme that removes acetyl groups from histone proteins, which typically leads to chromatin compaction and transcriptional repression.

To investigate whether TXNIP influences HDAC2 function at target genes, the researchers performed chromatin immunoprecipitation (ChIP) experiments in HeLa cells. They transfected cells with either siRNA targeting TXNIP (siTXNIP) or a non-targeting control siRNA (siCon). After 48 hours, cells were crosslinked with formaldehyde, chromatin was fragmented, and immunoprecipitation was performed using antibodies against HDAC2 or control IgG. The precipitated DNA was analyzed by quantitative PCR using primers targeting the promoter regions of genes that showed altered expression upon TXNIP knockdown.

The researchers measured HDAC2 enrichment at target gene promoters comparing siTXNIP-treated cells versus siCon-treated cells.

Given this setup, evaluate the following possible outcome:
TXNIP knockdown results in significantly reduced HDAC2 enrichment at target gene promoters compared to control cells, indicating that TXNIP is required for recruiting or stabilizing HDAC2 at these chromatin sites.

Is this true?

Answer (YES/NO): NO